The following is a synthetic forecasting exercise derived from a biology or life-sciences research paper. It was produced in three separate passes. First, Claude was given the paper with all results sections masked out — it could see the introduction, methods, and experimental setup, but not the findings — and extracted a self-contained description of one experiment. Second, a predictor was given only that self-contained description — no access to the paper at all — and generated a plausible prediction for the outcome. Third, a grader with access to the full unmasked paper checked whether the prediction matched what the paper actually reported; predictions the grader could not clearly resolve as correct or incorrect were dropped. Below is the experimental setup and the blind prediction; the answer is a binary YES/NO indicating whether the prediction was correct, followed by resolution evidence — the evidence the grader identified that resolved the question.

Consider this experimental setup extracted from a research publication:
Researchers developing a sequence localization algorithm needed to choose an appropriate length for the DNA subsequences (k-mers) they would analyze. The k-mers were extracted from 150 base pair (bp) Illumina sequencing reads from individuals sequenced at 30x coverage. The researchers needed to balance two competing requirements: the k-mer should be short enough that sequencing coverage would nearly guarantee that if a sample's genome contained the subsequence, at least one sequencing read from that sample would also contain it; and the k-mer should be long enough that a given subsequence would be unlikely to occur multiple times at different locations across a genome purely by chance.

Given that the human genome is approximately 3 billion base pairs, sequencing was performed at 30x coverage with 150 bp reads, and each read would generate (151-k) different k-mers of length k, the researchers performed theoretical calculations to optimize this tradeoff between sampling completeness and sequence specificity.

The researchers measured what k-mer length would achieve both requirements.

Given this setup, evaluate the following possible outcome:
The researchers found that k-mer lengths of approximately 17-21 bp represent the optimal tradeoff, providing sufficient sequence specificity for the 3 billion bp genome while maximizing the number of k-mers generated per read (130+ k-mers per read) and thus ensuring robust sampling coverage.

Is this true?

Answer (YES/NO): NO